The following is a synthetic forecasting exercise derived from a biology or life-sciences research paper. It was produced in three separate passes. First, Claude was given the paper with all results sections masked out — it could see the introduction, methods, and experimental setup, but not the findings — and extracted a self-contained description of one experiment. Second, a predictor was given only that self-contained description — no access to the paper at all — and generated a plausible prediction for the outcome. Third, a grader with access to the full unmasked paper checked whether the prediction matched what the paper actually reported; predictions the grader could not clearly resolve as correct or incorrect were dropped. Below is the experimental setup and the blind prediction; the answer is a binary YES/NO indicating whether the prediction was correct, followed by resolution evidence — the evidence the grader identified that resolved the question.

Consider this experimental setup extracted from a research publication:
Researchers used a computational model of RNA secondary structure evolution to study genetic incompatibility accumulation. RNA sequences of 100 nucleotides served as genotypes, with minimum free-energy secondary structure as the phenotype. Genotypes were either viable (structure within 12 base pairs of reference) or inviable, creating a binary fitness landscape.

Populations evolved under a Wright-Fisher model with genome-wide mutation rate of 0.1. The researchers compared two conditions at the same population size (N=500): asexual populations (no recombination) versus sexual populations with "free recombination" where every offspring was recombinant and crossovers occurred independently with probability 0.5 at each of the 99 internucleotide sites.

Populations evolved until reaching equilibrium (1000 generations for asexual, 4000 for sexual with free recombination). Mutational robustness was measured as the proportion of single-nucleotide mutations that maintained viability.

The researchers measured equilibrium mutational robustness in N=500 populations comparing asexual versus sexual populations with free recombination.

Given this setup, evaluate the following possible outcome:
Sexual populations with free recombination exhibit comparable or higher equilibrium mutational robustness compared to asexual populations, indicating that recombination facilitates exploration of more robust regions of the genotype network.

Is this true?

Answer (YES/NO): YES